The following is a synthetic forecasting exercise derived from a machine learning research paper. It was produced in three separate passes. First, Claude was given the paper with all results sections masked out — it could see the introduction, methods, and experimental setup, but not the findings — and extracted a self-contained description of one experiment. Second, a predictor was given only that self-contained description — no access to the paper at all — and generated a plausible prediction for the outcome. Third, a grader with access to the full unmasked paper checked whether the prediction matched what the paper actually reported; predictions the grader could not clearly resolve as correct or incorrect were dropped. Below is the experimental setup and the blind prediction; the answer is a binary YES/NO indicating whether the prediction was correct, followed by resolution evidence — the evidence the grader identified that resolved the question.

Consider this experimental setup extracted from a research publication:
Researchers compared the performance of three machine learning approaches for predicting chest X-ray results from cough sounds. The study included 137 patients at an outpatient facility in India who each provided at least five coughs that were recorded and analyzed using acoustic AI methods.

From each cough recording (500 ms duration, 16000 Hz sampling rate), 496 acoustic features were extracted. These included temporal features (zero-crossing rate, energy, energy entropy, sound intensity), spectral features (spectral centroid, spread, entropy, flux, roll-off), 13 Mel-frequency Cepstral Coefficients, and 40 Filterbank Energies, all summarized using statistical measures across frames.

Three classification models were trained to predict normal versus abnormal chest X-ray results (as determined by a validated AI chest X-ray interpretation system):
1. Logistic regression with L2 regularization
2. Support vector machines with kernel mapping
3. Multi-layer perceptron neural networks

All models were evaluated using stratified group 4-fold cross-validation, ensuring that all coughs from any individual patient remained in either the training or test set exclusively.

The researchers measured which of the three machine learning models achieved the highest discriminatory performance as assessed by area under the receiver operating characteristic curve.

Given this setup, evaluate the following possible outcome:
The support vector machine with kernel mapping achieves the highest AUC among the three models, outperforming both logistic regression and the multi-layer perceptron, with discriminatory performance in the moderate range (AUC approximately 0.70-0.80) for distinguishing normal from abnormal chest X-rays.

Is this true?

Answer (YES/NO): NO